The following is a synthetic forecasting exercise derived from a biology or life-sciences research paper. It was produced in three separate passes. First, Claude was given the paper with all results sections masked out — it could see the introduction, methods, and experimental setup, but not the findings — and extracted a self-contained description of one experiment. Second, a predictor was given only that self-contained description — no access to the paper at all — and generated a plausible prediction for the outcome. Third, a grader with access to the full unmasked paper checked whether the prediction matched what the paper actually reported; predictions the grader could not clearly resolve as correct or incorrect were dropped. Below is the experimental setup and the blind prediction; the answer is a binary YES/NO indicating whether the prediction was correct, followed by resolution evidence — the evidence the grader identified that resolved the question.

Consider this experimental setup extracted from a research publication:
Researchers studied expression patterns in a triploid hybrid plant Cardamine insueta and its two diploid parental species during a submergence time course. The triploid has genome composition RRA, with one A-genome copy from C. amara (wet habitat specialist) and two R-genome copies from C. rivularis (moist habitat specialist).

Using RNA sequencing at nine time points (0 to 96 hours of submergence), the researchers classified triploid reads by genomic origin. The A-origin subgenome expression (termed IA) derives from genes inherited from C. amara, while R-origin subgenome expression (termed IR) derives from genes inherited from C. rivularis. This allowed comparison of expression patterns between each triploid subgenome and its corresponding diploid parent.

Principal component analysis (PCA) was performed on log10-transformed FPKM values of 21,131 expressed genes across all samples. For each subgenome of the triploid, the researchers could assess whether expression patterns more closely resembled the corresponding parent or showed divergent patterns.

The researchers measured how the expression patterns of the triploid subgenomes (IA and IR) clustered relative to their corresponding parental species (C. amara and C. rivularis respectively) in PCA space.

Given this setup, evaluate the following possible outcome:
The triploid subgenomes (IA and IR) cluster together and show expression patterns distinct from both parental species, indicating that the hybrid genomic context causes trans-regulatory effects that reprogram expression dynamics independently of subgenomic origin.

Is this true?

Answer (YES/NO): NO